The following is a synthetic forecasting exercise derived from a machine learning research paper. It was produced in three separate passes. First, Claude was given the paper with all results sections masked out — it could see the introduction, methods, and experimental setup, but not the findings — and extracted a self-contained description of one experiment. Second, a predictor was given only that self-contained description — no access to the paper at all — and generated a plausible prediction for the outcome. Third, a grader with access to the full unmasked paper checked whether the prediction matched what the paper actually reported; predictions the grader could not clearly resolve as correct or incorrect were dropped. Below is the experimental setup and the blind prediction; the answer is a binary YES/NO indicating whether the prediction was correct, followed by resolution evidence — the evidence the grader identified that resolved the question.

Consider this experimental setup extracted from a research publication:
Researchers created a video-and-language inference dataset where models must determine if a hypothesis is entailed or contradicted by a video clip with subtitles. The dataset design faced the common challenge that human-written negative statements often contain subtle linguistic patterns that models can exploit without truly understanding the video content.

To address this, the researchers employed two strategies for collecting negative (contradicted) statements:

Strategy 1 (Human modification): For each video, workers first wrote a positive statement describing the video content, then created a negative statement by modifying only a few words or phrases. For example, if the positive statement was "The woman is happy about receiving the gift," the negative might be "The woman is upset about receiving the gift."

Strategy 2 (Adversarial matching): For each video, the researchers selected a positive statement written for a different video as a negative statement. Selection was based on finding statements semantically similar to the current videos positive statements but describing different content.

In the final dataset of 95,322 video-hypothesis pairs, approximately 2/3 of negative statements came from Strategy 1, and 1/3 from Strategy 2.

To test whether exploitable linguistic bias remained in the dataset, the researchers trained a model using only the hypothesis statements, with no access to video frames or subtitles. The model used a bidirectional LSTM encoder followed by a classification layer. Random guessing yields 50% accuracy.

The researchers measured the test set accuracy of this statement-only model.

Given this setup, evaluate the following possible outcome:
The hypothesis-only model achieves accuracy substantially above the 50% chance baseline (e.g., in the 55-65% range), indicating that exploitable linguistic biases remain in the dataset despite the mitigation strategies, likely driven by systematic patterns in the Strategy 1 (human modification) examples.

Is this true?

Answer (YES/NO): NO